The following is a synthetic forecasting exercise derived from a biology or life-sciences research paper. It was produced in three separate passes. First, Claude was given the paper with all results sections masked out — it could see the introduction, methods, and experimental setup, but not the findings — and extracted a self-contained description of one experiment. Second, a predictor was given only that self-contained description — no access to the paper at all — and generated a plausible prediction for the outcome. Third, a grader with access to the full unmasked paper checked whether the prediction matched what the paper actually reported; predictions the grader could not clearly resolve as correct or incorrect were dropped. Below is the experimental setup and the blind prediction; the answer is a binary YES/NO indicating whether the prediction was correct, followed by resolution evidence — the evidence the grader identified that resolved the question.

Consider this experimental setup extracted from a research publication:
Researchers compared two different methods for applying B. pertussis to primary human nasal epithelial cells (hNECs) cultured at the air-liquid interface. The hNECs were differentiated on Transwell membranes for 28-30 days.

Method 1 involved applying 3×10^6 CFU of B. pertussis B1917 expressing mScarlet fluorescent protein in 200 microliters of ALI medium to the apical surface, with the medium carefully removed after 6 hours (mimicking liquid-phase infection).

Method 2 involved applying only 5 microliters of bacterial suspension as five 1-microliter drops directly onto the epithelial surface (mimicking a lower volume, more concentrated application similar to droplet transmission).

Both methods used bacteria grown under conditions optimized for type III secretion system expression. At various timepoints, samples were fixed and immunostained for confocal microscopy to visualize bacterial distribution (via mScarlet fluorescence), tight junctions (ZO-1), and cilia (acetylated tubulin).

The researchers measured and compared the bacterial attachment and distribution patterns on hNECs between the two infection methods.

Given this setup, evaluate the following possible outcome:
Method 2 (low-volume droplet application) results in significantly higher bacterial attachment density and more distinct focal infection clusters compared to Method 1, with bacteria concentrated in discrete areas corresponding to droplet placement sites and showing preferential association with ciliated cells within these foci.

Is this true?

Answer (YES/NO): NO